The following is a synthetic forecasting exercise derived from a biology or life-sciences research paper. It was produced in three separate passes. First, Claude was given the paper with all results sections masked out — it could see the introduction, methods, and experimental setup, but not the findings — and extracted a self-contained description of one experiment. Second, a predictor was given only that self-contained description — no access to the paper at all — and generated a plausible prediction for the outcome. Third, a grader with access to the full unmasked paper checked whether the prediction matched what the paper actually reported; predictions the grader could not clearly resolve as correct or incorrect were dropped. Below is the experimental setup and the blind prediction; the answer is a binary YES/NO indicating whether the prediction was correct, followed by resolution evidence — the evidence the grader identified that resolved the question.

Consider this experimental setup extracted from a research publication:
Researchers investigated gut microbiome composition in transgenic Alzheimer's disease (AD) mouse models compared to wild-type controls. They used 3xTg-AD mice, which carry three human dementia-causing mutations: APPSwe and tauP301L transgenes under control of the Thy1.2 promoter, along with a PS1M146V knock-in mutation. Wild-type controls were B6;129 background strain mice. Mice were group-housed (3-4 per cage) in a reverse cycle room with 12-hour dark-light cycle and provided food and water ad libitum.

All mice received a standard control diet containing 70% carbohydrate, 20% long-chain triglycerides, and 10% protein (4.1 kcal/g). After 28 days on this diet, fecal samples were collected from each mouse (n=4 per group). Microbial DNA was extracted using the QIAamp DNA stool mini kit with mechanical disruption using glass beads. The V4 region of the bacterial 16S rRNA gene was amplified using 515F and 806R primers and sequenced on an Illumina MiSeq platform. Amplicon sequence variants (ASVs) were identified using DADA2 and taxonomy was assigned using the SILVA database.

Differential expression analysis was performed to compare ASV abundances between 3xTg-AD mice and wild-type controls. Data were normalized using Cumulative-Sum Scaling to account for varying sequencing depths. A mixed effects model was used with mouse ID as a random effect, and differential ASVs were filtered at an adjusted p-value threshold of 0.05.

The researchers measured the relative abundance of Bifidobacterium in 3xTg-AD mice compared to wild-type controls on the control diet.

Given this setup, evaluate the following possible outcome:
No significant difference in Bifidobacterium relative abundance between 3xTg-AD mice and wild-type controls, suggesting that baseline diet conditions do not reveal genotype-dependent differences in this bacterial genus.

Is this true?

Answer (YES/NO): NO